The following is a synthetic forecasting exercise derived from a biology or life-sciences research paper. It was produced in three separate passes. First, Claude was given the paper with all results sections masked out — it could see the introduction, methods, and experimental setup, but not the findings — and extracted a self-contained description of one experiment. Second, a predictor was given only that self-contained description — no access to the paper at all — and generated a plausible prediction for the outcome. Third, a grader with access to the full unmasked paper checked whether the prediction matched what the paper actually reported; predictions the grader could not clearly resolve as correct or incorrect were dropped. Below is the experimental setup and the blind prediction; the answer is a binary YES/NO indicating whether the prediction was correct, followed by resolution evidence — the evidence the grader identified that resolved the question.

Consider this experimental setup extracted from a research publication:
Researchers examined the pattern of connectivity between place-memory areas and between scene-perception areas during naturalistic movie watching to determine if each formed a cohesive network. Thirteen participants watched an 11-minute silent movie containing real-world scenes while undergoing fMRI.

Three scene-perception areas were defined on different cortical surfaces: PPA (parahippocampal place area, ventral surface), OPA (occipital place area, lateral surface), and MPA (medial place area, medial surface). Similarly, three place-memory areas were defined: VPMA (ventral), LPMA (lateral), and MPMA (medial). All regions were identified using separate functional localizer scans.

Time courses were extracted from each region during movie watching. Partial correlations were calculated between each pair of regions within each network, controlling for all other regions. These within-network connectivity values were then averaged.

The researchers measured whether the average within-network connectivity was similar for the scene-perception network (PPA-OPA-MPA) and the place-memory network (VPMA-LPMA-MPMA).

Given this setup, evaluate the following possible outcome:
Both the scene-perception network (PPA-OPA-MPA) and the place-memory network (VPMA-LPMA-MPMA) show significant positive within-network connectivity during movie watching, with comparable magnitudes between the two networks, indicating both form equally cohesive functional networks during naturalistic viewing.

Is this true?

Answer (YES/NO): YES